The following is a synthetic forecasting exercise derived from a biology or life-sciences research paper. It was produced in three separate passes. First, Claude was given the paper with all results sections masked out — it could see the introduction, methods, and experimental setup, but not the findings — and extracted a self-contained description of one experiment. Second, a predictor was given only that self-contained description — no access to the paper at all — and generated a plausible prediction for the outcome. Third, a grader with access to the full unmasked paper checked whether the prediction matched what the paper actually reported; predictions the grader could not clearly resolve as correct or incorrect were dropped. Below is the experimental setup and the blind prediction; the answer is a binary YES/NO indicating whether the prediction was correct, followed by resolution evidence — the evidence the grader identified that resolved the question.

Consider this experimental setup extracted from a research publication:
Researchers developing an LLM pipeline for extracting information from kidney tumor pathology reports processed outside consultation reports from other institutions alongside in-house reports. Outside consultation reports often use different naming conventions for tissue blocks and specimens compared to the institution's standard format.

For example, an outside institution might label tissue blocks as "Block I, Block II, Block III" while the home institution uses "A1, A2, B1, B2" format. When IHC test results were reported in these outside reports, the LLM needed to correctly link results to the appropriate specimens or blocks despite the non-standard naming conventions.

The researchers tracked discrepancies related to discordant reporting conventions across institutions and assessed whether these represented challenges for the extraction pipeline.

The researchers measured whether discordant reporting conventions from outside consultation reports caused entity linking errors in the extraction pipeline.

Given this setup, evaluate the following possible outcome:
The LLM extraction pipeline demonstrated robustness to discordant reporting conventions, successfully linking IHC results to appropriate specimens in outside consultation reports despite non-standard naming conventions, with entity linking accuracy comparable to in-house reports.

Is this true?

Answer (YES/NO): NO